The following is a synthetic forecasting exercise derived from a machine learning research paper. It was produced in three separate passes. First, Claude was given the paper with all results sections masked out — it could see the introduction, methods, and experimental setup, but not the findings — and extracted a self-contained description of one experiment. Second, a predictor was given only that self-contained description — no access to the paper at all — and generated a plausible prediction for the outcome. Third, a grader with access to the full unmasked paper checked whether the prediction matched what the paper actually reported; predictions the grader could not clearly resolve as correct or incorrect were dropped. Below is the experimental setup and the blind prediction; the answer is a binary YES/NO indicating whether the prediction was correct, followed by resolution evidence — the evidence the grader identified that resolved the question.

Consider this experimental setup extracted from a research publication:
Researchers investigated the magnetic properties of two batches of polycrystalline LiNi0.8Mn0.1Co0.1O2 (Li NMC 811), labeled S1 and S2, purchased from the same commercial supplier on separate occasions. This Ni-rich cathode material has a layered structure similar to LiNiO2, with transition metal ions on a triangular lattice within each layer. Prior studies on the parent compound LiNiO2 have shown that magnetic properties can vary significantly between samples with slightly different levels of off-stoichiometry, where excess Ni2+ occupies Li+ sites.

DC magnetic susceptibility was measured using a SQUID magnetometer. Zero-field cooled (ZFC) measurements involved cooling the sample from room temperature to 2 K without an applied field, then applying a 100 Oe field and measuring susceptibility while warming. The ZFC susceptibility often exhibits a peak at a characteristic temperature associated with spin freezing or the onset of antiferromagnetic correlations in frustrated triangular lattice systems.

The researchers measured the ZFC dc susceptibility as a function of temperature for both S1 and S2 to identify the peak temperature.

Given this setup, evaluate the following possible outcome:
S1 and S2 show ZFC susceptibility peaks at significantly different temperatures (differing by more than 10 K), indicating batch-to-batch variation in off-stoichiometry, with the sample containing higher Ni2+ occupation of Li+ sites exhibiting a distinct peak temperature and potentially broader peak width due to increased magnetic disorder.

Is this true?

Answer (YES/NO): NO